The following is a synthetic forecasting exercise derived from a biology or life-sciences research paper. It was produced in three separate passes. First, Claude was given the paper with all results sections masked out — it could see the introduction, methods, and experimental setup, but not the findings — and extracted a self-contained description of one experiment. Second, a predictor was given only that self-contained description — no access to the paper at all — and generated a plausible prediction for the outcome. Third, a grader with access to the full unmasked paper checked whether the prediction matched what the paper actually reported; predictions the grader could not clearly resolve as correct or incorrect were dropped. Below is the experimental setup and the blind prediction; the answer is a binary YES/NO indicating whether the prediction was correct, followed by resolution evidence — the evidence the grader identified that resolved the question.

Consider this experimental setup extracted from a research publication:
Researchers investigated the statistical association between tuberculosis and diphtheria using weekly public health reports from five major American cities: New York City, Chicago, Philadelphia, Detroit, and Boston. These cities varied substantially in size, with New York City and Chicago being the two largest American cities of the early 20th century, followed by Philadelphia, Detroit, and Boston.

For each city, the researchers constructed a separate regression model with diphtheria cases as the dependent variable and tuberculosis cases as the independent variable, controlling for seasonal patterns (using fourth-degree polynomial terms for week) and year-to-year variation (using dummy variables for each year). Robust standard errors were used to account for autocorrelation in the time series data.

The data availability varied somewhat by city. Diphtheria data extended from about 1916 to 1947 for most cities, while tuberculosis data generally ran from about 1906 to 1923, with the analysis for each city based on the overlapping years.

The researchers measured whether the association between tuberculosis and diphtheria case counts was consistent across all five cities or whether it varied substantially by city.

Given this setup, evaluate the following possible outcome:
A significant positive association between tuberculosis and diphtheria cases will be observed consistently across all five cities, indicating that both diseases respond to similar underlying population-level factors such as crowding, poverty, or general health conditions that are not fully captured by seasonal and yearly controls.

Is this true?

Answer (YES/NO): NO